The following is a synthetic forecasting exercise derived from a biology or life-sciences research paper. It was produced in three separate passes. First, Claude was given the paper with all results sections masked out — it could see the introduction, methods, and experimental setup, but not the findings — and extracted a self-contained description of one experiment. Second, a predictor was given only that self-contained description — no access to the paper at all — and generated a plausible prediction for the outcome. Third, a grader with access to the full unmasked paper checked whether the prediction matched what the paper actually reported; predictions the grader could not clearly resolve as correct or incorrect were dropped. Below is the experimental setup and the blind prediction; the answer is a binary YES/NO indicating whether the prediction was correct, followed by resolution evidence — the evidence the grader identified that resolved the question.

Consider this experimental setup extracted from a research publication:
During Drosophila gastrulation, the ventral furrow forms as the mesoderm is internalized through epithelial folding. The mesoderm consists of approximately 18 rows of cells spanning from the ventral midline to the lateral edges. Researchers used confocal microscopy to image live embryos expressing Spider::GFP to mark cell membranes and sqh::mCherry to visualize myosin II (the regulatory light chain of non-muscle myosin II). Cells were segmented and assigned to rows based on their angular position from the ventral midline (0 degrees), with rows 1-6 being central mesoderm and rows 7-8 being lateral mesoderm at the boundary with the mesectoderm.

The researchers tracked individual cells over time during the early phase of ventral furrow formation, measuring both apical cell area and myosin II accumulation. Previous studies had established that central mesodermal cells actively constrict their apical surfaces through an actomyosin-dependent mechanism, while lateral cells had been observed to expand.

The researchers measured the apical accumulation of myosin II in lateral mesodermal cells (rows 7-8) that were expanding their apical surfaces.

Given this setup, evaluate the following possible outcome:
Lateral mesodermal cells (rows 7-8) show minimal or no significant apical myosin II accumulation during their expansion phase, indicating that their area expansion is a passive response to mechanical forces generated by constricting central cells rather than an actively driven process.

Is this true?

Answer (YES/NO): NO